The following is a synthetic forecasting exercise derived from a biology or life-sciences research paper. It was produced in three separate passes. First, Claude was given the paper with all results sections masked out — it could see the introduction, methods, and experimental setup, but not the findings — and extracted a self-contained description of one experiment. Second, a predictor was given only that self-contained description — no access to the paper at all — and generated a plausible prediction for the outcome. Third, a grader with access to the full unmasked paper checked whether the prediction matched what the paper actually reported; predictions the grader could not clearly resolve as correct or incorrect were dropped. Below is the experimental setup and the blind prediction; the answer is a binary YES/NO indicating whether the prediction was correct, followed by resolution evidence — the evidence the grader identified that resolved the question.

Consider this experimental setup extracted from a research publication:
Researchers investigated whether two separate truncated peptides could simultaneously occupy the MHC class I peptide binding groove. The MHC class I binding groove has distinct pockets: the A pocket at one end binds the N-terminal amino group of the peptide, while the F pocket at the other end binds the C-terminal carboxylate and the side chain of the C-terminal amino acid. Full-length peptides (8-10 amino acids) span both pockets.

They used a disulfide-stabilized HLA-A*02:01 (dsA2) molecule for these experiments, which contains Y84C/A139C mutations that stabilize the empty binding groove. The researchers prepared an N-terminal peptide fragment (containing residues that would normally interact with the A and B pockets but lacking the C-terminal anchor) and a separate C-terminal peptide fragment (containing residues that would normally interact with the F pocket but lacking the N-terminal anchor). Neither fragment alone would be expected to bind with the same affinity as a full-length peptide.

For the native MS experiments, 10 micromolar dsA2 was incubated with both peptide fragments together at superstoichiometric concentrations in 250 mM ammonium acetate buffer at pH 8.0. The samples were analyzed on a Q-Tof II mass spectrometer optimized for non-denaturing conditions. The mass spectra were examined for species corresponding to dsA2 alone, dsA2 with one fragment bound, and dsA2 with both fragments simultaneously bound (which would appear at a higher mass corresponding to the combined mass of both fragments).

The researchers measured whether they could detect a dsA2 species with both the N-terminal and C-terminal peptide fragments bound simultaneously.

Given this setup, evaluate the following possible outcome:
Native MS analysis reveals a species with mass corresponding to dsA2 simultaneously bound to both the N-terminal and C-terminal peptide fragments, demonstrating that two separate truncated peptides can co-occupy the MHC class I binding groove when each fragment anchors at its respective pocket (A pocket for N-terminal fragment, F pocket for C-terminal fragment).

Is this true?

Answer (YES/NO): YES